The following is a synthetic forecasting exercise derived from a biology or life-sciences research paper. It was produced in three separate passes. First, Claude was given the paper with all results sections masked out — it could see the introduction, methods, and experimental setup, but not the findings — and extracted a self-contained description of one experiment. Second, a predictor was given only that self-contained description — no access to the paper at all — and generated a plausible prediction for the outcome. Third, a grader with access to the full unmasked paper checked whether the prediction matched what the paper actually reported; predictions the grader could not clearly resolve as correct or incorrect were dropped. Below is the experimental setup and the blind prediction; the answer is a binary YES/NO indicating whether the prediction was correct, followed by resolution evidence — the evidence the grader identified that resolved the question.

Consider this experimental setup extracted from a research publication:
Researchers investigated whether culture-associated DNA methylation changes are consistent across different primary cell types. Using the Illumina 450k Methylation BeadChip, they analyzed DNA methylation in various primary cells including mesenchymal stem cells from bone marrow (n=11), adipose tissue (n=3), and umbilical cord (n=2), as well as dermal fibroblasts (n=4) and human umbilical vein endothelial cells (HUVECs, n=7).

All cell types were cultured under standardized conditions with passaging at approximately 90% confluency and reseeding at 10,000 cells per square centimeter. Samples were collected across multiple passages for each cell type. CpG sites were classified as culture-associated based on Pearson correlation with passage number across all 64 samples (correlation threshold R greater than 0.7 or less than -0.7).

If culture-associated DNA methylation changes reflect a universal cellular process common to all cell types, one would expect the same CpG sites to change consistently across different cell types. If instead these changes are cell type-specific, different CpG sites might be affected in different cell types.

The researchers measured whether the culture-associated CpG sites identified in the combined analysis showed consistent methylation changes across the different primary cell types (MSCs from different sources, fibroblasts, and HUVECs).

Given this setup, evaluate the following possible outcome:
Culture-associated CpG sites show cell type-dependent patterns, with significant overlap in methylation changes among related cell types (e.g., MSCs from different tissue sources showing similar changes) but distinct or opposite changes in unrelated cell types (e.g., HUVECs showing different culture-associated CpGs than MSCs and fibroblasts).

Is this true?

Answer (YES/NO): NO